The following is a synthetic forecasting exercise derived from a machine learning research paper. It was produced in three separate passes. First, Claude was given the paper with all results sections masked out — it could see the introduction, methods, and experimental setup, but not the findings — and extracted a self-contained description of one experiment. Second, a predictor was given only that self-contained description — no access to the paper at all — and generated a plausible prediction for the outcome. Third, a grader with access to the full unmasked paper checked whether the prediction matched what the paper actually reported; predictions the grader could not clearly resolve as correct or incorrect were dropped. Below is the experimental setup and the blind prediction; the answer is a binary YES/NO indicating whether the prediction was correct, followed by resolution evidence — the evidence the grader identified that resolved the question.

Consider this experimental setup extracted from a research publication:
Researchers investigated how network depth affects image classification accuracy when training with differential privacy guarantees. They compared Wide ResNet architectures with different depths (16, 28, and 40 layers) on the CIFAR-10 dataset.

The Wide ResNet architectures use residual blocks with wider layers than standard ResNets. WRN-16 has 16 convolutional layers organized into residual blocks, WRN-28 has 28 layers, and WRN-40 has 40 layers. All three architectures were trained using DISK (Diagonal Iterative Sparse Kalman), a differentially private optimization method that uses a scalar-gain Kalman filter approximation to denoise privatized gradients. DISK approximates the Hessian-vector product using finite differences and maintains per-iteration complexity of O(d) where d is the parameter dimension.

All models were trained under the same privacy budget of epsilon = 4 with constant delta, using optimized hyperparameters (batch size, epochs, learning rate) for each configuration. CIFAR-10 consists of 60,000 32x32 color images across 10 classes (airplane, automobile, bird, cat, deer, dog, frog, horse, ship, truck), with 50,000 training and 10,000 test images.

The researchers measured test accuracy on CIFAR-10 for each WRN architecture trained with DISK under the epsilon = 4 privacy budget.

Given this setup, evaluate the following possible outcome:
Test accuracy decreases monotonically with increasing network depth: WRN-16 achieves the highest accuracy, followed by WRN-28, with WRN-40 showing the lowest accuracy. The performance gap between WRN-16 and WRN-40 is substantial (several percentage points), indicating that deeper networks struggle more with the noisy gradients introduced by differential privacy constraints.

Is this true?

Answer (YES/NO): NO